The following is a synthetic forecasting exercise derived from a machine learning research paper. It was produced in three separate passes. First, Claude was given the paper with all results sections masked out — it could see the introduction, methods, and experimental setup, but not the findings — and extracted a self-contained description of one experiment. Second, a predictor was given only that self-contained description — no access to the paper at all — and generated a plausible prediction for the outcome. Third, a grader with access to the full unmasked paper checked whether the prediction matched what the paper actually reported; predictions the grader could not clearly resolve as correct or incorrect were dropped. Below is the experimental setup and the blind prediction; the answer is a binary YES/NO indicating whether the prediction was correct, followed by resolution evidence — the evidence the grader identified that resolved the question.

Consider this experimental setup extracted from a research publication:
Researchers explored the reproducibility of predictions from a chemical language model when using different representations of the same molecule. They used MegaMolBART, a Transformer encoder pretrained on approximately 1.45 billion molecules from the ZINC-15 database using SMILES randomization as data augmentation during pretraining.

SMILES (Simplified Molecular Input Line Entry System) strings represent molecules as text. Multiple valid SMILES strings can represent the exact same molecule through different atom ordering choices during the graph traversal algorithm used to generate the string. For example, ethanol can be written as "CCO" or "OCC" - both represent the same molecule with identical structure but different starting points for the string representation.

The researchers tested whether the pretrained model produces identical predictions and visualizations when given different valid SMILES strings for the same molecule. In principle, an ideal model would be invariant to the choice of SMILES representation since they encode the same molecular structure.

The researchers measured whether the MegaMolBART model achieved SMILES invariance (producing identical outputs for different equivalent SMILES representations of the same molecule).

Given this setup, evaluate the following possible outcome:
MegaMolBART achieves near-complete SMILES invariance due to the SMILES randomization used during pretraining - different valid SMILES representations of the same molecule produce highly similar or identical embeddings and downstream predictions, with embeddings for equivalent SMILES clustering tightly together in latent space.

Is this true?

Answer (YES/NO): NO